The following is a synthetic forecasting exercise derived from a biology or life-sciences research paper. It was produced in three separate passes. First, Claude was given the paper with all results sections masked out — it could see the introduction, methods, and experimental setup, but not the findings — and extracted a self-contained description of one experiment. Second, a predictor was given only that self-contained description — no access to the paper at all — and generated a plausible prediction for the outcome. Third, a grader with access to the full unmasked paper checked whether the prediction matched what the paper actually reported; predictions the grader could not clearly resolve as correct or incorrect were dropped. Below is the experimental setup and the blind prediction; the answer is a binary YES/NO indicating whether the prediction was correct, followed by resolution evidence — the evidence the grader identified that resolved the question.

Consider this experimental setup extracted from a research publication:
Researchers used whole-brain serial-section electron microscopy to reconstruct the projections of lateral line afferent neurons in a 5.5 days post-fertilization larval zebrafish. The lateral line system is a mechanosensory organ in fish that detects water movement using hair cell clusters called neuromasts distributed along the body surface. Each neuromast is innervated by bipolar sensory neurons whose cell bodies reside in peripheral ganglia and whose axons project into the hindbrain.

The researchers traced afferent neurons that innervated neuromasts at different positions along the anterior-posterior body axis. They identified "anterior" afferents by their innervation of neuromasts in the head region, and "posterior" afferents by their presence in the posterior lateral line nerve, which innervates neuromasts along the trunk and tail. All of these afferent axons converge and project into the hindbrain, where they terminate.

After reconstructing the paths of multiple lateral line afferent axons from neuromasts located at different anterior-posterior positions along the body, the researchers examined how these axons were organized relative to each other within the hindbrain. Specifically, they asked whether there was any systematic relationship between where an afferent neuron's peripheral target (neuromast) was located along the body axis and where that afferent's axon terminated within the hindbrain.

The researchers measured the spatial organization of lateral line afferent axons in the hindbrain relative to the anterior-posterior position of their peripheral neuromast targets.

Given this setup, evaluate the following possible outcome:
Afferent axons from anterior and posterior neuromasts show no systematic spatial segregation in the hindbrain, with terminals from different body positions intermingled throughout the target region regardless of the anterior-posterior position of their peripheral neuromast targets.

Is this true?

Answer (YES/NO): NO